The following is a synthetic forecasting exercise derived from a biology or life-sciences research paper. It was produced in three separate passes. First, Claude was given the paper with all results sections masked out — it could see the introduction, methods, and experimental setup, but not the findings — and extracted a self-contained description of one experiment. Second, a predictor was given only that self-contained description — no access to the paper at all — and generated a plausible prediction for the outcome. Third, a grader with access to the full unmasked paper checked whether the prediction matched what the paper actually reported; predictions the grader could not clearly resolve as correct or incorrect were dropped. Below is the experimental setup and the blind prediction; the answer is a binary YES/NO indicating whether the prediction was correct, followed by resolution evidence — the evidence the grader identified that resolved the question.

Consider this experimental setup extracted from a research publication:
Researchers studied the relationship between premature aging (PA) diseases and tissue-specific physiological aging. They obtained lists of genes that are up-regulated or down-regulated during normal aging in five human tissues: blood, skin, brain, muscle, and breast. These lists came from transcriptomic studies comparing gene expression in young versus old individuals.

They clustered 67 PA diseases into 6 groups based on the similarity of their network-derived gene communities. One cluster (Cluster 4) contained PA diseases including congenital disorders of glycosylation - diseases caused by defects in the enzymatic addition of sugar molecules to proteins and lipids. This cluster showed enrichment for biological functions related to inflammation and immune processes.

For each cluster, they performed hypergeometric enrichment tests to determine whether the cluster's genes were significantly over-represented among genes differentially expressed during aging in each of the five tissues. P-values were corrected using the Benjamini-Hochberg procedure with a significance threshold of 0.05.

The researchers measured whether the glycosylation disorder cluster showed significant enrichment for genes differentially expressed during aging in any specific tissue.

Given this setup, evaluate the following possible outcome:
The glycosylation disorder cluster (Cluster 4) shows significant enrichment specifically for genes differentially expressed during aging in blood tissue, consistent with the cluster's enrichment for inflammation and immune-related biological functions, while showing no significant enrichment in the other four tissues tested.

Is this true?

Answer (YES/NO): NO